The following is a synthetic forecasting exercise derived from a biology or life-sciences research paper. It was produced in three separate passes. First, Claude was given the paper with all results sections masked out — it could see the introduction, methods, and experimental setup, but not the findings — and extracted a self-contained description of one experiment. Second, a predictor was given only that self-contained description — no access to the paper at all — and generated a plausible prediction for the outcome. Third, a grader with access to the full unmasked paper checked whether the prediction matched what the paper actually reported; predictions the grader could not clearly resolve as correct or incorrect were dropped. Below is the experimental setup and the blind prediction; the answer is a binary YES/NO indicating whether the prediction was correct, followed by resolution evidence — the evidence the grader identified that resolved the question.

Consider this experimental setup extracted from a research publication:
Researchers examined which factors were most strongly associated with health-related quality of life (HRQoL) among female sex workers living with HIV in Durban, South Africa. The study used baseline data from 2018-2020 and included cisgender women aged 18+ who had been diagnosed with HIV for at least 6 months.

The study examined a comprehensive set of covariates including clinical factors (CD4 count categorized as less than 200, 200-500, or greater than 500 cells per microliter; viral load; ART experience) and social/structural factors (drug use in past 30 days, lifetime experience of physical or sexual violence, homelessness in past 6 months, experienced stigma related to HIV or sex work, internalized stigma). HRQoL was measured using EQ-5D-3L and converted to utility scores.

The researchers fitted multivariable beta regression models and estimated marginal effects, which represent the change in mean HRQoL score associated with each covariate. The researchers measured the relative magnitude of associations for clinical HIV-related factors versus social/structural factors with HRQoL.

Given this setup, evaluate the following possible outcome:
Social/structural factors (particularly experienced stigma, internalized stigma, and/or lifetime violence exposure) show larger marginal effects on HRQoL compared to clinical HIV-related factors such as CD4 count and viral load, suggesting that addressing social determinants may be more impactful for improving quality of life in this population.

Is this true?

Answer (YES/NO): YES